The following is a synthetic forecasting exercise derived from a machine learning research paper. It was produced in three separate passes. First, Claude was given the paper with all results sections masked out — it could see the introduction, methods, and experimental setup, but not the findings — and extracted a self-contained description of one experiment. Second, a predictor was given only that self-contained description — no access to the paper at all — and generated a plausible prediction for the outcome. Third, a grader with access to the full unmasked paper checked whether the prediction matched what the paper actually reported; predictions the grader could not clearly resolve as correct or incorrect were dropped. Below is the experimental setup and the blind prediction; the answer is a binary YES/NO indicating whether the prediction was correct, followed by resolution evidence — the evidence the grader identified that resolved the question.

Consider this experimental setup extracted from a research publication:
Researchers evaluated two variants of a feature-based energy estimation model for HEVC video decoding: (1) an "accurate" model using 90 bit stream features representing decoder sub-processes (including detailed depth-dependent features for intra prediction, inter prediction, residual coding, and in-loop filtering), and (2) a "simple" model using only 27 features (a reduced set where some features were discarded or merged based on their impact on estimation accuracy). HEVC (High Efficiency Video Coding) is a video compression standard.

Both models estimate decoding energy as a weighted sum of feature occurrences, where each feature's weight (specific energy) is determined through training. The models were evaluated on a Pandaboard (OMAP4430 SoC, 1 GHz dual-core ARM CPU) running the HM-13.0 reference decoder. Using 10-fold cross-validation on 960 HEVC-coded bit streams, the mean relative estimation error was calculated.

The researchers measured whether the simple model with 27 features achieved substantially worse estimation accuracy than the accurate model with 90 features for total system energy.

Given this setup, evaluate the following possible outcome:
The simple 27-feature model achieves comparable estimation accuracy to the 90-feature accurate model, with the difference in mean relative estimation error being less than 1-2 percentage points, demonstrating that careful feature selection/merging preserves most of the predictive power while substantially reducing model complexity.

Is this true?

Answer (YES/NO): YES